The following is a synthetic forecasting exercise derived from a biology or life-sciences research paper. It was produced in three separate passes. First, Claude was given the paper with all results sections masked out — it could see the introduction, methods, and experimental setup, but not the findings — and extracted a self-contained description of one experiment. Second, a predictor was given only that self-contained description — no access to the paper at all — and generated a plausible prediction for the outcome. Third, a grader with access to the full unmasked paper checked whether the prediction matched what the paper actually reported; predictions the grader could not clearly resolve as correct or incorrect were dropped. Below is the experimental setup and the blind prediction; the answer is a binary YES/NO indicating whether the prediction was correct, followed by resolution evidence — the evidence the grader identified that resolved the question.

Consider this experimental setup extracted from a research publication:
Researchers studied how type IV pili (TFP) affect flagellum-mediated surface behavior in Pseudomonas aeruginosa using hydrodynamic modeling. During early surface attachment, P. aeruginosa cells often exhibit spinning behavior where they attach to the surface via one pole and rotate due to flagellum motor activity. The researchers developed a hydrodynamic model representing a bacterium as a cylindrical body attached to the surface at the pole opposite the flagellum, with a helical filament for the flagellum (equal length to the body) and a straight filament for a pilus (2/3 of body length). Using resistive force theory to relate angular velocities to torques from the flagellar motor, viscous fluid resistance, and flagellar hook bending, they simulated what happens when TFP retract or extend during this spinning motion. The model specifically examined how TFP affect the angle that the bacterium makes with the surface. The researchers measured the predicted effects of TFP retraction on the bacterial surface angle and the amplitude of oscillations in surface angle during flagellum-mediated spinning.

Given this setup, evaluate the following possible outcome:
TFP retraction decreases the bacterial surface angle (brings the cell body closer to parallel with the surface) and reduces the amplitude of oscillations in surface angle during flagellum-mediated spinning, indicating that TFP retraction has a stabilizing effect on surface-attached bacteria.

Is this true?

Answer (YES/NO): YES